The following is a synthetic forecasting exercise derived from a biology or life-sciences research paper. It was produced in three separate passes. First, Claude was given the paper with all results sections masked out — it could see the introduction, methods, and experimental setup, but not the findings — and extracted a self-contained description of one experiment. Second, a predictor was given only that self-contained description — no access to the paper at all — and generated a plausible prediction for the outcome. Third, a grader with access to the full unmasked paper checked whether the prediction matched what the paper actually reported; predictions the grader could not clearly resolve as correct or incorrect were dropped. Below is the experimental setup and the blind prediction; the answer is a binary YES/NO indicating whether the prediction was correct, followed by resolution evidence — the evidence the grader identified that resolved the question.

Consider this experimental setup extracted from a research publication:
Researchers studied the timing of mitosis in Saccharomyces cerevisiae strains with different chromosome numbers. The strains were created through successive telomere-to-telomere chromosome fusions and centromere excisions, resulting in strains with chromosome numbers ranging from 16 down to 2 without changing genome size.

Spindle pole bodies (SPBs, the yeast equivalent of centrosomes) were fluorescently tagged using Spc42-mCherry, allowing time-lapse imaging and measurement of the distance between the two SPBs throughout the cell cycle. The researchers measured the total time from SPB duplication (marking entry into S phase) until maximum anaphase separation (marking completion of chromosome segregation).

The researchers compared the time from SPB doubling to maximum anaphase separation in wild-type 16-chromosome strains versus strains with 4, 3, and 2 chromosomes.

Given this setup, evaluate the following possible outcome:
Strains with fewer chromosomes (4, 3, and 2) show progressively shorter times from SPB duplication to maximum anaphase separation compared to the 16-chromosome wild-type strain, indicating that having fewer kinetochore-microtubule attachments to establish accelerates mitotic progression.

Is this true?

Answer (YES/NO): NO